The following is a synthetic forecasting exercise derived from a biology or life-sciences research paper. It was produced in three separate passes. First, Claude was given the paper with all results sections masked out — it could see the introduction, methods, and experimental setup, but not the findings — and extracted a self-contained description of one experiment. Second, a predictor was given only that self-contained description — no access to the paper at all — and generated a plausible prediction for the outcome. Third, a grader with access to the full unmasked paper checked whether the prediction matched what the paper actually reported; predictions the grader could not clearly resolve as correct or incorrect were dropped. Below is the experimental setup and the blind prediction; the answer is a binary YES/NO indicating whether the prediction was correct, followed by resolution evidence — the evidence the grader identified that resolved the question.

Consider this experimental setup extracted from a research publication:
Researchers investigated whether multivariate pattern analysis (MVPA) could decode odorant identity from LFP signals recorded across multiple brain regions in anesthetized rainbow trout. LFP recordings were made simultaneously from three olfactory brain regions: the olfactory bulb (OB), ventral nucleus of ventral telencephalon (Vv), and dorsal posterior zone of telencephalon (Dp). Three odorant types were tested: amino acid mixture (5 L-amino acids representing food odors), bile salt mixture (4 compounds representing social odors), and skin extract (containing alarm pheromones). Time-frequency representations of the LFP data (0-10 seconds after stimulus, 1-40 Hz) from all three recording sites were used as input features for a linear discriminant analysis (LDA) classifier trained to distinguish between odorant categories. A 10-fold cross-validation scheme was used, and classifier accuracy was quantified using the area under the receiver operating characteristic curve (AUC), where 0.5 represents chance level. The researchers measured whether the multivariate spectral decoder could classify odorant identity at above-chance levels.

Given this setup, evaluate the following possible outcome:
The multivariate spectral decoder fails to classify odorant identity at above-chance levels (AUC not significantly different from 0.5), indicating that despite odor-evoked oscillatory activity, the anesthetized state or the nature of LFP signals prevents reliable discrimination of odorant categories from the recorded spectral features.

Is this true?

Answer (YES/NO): NO